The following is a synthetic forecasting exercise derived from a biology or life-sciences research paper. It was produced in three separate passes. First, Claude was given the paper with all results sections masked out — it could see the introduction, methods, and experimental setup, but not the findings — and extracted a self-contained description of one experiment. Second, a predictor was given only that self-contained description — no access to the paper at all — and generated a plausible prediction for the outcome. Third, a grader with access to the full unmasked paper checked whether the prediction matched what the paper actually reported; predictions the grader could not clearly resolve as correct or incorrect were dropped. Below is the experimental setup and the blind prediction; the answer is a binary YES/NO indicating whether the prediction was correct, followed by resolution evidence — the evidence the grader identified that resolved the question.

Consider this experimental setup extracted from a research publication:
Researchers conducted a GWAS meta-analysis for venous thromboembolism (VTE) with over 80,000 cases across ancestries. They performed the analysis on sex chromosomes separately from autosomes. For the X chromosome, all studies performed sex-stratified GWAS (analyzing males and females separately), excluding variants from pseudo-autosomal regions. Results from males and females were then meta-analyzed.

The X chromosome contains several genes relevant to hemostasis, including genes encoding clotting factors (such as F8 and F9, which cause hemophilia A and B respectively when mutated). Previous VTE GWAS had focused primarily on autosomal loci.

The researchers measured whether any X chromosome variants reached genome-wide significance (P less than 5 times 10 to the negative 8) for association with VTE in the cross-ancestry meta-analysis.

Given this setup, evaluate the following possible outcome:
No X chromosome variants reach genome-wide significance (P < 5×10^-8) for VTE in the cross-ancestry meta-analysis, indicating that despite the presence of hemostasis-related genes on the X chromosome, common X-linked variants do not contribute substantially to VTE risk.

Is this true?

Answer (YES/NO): YES